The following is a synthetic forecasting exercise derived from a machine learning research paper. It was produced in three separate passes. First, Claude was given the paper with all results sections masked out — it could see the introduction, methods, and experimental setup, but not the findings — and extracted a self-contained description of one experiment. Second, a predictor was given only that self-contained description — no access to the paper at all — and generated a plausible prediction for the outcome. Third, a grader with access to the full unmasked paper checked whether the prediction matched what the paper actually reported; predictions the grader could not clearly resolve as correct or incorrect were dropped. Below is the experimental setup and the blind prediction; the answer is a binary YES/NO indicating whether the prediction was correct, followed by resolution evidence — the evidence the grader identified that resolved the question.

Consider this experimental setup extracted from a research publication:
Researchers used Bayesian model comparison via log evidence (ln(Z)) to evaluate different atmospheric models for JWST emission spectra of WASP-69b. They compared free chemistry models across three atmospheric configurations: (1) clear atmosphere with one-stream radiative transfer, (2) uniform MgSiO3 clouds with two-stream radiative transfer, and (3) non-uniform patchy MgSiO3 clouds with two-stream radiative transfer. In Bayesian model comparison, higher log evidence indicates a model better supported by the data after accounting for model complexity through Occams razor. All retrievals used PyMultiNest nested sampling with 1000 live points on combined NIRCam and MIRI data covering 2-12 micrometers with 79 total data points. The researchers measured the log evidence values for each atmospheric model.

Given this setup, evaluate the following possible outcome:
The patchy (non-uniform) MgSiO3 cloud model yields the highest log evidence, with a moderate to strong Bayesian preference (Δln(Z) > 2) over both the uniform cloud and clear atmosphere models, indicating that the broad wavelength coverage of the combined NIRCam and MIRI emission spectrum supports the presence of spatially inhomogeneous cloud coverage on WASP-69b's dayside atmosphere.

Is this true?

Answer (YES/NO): YES